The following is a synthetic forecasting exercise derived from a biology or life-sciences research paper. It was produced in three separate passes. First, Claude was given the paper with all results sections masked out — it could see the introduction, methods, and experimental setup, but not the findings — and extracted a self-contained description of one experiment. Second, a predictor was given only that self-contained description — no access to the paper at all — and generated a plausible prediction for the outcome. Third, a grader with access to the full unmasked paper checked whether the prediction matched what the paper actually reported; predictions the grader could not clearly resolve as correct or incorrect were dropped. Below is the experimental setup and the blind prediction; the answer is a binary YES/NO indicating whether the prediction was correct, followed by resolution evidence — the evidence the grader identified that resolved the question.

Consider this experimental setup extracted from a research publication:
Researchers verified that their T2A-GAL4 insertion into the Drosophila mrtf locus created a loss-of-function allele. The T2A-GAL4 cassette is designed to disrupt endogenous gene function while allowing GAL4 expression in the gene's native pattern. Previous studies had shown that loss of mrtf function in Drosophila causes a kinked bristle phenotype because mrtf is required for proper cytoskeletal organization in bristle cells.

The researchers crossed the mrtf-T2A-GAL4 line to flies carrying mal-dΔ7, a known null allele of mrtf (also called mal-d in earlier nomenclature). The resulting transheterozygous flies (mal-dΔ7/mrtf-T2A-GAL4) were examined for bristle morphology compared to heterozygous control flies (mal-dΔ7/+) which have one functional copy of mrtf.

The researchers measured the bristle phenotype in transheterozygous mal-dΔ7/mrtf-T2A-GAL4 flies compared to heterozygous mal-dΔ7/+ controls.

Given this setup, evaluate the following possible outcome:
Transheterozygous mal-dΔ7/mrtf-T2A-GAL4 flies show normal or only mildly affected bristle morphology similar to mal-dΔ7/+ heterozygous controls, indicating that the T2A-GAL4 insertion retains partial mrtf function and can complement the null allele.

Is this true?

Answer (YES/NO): NO